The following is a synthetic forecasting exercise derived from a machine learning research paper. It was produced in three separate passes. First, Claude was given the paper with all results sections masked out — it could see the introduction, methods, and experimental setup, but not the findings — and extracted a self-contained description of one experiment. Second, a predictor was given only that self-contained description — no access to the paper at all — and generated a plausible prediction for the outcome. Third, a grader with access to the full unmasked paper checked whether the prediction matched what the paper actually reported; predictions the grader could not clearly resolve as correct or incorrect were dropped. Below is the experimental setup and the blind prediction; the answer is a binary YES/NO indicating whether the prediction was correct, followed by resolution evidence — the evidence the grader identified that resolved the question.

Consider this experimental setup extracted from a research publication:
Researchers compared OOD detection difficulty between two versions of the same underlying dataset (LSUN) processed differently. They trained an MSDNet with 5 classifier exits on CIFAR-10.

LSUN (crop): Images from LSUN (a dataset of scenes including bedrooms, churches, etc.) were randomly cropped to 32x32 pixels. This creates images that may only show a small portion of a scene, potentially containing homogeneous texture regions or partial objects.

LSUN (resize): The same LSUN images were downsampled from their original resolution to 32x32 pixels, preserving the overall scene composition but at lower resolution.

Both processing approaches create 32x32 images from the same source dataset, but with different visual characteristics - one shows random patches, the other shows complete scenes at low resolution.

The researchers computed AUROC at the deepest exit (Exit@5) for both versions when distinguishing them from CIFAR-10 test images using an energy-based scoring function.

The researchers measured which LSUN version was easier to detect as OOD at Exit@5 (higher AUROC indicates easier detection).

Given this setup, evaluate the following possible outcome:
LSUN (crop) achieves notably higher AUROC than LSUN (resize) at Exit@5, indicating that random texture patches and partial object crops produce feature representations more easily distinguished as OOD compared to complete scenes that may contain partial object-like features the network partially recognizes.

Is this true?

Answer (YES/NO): YES